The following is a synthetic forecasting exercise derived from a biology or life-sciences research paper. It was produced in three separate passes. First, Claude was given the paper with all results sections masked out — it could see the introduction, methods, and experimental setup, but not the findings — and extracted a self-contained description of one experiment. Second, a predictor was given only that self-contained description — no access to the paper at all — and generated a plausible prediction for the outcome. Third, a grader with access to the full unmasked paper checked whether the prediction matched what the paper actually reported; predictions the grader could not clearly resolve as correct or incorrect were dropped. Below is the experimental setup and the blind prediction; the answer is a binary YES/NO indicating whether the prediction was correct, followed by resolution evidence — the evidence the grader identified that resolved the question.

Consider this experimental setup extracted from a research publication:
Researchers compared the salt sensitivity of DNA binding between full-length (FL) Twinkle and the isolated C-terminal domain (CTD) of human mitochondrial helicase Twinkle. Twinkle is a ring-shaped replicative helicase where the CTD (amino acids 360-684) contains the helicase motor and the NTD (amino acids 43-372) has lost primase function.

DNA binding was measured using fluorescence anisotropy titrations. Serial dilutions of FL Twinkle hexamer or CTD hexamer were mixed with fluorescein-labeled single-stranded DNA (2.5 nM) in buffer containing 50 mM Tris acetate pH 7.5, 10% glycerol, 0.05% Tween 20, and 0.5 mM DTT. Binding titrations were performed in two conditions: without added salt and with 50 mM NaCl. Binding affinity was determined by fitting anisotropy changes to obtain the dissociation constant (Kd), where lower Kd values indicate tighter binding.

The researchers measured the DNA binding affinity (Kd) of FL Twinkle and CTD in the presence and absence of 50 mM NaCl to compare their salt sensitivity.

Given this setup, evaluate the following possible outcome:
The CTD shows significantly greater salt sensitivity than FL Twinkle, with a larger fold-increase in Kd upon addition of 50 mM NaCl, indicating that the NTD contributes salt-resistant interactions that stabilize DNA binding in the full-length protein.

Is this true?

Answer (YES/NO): YES